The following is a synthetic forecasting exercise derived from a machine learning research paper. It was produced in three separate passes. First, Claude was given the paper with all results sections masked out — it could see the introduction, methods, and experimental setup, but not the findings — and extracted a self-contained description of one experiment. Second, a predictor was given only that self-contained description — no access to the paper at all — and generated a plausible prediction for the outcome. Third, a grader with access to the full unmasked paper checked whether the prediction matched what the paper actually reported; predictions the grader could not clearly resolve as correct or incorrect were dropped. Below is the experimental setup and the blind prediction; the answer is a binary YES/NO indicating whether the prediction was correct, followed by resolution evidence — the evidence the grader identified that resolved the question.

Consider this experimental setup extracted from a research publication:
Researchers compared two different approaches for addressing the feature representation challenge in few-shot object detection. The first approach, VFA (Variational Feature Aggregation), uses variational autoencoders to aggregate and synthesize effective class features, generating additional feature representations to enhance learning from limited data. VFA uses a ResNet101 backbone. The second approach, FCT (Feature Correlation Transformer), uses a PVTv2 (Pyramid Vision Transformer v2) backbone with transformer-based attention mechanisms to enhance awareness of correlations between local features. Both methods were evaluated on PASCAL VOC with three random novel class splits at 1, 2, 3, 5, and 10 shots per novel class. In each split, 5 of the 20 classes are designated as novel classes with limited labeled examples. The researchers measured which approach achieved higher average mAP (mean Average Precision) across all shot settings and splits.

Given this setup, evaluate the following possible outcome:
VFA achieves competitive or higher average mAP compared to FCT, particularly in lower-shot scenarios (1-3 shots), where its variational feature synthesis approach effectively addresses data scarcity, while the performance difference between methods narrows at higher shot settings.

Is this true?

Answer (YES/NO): NO